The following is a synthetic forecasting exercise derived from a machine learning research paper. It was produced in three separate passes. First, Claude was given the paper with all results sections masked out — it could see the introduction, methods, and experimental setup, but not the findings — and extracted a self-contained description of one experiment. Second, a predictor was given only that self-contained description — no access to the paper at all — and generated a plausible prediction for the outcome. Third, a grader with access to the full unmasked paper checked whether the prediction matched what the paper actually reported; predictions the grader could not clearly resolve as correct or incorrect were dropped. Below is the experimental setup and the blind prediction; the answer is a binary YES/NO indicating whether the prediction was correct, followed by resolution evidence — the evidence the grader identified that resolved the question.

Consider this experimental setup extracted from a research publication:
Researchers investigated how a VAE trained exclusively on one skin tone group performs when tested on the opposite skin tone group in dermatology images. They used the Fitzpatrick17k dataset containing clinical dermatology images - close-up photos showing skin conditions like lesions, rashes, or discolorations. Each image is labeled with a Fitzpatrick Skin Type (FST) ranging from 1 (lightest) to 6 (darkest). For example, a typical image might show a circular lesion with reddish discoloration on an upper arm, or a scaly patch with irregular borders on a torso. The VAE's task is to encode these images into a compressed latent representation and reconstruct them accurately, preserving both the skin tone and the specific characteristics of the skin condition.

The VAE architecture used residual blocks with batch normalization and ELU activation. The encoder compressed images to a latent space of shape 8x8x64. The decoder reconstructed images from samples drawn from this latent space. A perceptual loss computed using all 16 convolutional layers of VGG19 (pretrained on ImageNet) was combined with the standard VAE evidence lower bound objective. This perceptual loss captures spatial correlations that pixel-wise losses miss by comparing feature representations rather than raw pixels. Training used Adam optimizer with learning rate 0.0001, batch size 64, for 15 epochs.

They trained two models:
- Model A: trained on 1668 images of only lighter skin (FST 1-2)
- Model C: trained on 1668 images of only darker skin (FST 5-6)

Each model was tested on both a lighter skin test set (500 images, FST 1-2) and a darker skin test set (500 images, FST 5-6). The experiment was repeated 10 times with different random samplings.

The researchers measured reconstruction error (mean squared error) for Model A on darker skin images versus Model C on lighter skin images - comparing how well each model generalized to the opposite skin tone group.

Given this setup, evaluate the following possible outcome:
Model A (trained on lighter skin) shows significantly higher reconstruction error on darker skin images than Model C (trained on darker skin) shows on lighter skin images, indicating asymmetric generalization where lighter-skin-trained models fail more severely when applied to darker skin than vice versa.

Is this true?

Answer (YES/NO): YES